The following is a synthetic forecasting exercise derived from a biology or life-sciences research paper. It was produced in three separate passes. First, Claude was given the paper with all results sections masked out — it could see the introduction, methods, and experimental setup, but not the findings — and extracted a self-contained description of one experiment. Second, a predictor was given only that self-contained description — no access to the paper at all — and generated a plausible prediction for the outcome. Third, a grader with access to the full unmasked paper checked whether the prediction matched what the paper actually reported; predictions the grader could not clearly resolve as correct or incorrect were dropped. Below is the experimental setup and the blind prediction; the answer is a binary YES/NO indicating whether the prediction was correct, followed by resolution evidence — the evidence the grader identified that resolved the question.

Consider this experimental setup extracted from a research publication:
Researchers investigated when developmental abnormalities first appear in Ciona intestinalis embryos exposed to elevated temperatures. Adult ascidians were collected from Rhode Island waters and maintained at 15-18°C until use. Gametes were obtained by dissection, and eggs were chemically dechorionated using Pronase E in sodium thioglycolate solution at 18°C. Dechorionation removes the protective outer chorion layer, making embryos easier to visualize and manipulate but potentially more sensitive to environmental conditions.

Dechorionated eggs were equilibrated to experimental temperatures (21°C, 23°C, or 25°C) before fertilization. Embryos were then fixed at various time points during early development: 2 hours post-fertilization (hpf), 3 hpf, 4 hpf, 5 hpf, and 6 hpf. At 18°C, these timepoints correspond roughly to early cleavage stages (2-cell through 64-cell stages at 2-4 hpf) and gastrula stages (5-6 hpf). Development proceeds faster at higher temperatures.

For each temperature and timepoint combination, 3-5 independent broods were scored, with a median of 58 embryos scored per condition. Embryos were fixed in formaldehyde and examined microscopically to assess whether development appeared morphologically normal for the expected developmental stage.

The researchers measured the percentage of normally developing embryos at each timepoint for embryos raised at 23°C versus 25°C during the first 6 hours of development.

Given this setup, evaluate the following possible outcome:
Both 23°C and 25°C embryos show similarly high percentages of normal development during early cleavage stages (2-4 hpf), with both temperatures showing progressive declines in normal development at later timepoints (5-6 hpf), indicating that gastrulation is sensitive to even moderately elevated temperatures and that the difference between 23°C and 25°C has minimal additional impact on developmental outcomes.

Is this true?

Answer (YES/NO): NO